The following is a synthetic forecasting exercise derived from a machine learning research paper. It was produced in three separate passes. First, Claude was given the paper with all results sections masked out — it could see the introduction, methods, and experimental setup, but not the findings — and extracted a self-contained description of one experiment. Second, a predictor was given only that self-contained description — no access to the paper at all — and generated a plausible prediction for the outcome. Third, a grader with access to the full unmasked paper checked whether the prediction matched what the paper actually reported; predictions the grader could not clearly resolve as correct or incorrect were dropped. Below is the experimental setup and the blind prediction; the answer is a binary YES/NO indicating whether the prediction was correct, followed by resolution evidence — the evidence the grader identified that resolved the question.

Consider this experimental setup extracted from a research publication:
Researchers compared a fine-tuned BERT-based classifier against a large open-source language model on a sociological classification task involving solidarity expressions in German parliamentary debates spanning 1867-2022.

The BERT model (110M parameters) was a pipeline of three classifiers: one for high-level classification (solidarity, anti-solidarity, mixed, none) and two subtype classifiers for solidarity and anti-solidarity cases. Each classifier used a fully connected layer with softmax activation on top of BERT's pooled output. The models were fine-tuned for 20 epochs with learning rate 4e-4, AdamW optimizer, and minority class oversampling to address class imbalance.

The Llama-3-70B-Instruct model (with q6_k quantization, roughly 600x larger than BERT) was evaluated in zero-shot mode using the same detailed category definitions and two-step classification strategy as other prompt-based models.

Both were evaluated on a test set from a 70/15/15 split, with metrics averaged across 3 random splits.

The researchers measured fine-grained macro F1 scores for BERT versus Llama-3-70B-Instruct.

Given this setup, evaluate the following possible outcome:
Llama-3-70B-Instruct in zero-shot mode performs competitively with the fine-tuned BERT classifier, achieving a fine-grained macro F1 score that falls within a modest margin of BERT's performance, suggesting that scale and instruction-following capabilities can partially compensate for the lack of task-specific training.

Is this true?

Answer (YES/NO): NO